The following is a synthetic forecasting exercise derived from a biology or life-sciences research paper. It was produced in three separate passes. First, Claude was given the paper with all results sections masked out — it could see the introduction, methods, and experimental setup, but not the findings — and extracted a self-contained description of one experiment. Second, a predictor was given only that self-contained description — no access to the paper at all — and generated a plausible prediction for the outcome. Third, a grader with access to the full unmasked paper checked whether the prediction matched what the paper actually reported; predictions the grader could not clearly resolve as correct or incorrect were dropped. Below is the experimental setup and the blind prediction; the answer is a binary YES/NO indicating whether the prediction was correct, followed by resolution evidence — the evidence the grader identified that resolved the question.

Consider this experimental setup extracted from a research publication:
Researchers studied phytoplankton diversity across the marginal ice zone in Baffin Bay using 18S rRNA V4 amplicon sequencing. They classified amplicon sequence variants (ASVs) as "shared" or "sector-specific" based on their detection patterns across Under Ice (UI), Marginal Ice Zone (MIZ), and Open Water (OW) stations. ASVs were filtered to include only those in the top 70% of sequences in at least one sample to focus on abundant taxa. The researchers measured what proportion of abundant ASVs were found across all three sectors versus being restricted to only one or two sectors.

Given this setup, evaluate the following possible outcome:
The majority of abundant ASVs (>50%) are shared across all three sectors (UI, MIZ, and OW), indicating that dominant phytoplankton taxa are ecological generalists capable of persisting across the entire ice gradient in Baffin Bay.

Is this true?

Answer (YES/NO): YES